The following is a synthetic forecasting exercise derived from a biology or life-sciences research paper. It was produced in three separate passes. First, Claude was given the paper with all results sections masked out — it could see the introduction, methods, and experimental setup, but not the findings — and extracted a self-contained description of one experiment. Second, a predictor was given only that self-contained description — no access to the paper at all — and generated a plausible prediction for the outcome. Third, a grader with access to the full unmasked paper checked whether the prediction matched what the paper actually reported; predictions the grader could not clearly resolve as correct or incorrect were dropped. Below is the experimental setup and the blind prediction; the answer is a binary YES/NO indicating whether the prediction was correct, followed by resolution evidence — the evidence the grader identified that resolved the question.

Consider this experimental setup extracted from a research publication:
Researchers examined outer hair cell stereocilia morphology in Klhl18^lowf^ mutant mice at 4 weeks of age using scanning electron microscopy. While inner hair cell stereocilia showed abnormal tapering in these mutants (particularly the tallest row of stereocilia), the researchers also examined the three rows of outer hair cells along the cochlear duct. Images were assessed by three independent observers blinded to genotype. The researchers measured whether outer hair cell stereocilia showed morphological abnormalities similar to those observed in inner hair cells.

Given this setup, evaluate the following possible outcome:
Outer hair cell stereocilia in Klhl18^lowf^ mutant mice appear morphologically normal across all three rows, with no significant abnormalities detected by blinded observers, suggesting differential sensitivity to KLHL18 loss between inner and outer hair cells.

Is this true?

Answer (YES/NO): NO